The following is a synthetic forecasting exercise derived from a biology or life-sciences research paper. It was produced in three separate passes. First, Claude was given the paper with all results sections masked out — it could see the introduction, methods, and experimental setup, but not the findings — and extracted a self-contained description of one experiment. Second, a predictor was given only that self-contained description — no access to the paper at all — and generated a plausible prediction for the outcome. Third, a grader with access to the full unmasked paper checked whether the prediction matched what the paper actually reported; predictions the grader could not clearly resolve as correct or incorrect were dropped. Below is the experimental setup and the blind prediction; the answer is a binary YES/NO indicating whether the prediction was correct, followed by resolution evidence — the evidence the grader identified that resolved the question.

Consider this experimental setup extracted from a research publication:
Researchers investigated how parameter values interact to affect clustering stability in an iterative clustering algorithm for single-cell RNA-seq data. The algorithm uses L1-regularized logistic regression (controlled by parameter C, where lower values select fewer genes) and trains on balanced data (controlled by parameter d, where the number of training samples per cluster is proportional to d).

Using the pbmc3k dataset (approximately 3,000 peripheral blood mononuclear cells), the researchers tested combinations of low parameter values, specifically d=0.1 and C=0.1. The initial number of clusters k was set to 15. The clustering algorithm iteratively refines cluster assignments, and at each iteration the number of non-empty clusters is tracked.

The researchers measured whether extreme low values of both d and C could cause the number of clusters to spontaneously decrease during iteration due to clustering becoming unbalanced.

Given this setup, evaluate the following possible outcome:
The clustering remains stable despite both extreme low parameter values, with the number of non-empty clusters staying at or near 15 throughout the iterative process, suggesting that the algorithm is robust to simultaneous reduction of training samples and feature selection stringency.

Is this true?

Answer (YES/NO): NO